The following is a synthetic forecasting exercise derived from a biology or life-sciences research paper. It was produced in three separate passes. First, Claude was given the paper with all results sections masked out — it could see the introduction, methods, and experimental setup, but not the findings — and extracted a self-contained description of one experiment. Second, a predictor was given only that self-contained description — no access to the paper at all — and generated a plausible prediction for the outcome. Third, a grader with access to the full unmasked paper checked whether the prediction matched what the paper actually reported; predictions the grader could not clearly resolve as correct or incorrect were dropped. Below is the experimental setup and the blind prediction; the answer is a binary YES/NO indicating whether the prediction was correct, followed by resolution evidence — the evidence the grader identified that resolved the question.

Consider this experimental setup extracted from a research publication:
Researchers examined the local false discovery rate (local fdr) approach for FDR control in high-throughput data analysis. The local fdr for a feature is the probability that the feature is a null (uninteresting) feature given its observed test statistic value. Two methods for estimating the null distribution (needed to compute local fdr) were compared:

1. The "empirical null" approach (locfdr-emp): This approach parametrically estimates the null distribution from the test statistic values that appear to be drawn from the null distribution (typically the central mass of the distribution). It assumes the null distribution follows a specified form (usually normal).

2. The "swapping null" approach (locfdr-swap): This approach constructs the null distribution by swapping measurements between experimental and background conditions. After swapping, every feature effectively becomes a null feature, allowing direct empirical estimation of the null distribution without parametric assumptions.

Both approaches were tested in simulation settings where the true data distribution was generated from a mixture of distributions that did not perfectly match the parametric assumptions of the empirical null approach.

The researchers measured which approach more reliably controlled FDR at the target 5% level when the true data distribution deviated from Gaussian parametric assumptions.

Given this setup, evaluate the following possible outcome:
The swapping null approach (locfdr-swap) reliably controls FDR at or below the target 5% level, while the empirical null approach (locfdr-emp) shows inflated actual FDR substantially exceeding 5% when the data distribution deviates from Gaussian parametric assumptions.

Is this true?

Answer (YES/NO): NO